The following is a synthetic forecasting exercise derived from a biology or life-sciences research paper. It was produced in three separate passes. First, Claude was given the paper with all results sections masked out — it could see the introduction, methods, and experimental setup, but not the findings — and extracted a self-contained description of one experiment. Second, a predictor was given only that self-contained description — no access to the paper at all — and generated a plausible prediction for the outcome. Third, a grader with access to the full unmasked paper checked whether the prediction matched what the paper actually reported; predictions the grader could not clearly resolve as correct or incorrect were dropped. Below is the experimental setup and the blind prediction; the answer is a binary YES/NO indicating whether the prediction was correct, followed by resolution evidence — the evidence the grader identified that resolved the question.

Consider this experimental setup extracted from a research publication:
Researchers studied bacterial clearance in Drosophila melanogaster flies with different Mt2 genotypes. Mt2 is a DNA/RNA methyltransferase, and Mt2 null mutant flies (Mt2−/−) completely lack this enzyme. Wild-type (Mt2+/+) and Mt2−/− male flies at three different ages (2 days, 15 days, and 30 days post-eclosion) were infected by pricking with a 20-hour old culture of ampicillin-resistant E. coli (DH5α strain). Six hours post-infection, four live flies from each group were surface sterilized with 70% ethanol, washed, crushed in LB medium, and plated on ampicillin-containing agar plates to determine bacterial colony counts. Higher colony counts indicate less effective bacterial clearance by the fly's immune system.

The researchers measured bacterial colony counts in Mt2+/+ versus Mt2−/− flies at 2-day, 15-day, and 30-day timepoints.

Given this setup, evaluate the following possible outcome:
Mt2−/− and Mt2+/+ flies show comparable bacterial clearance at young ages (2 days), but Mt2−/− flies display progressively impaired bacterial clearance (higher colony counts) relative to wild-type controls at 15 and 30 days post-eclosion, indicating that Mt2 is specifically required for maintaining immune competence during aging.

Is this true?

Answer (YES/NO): NO